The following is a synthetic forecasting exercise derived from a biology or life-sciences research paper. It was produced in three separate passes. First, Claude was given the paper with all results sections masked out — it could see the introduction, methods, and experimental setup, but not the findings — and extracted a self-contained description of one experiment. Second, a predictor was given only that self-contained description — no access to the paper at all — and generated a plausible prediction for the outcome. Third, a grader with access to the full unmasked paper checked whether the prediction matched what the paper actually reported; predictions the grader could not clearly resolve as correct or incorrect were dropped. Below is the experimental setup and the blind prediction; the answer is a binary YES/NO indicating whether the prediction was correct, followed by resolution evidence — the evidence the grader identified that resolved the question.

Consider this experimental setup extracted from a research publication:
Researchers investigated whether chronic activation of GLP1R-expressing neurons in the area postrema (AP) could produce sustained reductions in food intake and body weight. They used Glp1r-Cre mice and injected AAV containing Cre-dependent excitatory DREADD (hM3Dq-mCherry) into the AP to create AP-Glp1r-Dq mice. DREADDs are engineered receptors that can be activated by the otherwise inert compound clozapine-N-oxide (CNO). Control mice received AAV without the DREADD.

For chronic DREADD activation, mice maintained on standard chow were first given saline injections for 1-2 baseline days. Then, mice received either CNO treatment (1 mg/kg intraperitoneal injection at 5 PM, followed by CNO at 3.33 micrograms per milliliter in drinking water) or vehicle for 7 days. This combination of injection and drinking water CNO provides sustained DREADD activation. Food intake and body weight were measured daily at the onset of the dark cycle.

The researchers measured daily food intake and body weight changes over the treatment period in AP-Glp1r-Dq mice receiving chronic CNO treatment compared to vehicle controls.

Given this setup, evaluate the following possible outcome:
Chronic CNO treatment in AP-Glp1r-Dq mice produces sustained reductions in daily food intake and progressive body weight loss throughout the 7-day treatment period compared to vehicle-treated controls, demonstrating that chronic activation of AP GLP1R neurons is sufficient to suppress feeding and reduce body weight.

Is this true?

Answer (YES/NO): YES